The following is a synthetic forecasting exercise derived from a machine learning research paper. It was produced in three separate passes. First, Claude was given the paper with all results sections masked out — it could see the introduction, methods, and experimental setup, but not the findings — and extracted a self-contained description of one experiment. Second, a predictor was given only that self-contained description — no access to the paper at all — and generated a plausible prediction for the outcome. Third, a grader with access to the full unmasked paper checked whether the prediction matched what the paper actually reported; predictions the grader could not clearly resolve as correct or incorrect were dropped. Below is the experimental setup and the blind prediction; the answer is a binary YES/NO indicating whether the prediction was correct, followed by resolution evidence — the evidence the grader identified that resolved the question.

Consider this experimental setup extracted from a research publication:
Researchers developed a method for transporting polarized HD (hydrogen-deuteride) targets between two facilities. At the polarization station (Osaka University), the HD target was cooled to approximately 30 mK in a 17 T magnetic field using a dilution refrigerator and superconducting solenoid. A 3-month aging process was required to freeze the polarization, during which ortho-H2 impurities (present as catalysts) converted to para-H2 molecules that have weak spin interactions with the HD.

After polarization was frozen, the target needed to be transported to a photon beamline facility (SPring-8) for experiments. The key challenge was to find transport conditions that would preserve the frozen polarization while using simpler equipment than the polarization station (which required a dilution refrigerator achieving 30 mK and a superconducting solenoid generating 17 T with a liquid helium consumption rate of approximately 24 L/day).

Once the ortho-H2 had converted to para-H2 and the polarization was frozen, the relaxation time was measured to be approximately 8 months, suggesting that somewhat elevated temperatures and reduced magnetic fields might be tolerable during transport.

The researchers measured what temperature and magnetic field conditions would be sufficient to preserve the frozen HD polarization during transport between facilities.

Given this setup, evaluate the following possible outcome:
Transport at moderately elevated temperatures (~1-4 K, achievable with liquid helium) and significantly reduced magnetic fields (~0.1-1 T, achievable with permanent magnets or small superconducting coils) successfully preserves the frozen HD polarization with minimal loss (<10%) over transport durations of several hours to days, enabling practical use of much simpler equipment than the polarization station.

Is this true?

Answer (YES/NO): YES